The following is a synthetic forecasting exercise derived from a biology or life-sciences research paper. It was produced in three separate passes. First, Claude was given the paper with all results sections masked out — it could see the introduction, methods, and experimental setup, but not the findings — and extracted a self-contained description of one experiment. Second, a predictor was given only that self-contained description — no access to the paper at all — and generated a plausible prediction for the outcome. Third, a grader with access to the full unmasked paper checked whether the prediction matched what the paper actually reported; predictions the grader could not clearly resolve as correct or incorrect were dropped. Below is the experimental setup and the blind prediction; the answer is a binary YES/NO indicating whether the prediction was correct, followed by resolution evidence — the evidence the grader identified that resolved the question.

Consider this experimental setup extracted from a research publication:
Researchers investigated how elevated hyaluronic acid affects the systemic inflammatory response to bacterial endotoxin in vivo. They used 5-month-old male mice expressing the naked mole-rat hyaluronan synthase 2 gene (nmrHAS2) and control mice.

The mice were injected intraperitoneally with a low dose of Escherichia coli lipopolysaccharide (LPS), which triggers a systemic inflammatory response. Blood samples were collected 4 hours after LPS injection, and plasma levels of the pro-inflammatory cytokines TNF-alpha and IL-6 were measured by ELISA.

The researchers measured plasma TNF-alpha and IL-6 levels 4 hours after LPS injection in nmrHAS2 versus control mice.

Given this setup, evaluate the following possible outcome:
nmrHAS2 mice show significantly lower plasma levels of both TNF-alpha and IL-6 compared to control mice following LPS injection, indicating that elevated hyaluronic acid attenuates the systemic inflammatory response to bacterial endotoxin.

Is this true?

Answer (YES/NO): YES